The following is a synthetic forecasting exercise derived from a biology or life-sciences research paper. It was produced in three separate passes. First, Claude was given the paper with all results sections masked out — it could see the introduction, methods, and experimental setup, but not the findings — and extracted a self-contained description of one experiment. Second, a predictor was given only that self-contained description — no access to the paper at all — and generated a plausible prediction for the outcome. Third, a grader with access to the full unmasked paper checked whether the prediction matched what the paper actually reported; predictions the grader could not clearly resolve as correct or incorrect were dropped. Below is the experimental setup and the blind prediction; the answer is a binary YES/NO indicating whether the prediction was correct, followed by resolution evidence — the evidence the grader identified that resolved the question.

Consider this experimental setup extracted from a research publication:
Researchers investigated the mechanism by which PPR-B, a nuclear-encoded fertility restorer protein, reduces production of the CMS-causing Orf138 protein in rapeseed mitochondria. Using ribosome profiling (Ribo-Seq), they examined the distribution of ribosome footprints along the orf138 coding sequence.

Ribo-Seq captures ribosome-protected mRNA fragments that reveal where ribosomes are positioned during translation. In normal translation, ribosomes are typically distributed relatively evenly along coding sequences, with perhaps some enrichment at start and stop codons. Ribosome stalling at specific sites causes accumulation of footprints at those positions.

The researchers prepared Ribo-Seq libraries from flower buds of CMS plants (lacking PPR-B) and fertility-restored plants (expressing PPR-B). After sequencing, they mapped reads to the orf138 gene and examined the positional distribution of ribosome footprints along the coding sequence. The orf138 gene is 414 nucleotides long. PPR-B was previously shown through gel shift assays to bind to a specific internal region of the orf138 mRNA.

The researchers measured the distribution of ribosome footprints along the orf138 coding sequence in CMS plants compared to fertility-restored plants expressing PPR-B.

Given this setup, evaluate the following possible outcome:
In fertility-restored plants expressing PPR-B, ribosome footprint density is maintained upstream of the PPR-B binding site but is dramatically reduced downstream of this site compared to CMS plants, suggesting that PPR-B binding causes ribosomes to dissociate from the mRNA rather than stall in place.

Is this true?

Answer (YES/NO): YES